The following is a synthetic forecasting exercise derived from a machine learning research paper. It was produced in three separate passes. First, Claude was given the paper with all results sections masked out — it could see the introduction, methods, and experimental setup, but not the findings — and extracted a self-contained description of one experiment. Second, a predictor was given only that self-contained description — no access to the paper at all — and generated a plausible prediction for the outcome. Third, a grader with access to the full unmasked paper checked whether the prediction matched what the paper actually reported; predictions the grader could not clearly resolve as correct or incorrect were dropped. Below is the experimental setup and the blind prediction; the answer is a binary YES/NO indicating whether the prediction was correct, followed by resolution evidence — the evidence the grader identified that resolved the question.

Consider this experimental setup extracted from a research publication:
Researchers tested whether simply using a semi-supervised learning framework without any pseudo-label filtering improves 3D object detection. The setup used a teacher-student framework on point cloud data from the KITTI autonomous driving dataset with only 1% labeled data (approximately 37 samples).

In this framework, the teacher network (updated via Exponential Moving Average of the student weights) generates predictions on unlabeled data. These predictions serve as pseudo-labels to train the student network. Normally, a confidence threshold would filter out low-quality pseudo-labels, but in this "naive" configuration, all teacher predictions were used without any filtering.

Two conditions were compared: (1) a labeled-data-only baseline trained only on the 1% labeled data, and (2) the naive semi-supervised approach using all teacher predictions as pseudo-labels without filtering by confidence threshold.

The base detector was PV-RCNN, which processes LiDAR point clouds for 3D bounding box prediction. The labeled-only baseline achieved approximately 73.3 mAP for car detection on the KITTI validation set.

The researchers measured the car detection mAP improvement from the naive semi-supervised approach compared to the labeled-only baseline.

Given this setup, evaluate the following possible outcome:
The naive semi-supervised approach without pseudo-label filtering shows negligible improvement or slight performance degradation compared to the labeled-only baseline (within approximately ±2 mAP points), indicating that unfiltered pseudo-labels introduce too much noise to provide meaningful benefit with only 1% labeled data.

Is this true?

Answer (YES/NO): YES